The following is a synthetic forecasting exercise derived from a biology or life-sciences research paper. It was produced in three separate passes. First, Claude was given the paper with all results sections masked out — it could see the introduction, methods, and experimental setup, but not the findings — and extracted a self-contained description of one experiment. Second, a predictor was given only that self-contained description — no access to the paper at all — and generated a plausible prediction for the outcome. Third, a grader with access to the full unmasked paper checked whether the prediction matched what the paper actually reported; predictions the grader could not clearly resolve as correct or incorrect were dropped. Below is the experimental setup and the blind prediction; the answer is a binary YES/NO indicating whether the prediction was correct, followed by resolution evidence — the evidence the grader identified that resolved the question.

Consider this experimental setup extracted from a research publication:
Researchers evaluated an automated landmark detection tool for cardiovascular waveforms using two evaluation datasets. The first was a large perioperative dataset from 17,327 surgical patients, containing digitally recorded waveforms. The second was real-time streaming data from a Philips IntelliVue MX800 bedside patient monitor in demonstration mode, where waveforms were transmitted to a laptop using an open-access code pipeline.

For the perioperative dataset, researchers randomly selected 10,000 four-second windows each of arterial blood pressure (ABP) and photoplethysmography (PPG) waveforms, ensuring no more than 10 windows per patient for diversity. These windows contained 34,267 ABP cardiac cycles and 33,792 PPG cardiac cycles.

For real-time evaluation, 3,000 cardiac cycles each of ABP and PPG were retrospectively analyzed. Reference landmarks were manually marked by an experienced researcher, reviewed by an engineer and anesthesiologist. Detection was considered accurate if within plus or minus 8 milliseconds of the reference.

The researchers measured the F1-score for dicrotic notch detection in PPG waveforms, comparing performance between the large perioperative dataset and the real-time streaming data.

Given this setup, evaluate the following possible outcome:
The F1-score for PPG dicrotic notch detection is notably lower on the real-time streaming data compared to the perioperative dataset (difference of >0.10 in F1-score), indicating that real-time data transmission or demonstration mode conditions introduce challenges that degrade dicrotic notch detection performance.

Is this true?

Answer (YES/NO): NO